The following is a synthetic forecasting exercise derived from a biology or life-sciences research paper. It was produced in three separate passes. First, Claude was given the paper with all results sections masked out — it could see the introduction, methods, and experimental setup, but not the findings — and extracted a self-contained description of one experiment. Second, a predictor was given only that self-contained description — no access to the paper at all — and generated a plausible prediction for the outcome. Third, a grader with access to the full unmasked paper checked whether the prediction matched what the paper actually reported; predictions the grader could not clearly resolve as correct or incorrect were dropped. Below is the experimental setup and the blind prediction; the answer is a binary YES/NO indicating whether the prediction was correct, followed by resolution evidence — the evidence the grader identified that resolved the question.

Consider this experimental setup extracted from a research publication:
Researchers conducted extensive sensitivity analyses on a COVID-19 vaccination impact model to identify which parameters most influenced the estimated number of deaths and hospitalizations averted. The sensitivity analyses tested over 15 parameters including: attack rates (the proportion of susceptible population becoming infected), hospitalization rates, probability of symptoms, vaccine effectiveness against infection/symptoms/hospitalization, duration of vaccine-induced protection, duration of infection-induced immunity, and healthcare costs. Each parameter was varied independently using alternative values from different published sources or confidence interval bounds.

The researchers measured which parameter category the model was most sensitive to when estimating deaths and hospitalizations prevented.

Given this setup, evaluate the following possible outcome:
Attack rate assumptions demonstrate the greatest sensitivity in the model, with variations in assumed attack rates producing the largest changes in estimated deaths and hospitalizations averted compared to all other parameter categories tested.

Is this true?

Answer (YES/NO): NO